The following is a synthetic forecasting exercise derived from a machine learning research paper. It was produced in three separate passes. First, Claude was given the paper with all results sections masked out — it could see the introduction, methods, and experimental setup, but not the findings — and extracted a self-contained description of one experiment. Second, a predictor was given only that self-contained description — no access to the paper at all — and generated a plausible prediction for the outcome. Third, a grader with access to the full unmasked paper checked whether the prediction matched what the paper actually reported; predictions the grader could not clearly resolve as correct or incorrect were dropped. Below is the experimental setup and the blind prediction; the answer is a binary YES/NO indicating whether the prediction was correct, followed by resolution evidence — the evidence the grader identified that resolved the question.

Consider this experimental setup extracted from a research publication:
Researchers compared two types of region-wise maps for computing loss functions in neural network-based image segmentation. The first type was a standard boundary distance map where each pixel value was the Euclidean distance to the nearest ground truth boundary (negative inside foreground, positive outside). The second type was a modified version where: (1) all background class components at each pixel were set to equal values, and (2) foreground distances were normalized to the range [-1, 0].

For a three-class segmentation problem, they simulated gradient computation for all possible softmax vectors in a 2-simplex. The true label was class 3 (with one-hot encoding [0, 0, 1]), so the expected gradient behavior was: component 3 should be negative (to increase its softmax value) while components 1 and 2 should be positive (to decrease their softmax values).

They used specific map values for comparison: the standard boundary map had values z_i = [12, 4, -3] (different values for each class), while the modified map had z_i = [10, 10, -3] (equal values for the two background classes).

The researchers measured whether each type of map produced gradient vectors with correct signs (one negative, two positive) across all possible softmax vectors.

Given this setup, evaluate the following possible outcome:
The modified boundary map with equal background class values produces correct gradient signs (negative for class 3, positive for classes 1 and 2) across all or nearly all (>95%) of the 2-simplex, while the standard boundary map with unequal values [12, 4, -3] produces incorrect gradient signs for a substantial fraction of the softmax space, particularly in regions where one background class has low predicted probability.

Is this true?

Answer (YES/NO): YES